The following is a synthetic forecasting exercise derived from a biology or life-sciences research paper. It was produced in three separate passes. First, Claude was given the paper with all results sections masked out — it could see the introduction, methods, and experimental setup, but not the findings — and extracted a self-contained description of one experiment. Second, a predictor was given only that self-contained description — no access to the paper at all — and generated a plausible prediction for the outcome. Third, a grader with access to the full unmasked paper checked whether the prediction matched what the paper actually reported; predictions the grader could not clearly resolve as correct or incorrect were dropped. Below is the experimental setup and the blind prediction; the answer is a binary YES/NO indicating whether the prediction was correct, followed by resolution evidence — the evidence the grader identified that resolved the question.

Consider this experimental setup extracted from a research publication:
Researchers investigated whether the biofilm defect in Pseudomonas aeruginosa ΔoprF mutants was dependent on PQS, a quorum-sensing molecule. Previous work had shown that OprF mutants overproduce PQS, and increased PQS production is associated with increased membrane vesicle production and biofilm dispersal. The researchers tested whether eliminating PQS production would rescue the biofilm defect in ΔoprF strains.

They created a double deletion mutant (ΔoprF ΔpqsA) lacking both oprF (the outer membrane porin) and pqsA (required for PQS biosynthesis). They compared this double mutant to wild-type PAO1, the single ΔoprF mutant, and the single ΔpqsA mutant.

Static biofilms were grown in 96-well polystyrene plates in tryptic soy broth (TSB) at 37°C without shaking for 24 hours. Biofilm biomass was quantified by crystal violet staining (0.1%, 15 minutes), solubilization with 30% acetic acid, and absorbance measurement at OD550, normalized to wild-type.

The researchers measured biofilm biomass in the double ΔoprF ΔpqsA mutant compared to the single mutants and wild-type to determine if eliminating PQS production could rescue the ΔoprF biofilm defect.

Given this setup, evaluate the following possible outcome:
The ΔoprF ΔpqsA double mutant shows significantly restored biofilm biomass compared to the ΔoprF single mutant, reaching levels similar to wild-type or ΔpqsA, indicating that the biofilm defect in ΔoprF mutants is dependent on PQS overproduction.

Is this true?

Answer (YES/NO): NO